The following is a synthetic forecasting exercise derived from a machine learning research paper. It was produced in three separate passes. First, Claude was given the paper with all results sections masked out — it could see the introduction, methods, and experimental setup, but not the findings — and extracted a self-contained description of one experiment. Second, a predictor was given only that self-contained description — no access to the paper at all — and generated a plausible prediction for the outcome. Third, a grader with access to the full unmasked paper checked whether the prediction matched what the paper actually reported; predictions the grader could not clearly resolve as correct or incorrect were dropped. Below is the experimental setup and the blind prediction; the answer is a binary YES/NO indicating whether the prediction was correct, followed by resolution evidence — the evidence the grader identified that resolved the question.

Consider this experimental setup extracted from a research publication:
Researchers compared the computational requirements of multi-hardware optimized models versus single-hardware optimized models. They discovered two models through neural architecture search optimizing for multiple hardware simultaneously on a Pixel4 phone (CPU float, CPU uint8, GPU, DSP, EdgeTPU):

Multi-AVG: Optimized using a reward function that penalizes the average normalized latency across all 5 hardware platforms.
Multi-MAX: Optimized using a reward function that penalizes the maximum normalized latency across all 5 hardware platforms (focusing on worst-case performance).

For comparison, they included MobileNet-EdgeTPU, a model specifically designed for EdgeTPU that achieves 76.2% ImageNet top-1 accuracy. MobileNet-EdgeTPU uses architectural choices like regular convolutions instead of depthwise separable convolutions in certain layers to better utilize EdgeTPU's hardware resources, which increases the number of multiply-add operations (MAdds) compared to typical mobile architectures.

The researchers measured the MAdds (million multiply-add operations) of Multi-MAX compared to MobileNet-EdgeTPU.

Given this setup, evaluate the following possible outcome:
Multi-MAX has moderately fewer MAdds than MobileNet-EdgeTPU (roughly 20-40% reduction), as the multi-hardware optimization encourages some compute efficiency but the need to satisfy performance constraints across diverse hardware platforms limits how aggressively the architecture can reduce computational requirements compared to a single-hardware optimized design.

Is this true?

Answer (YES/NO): NO